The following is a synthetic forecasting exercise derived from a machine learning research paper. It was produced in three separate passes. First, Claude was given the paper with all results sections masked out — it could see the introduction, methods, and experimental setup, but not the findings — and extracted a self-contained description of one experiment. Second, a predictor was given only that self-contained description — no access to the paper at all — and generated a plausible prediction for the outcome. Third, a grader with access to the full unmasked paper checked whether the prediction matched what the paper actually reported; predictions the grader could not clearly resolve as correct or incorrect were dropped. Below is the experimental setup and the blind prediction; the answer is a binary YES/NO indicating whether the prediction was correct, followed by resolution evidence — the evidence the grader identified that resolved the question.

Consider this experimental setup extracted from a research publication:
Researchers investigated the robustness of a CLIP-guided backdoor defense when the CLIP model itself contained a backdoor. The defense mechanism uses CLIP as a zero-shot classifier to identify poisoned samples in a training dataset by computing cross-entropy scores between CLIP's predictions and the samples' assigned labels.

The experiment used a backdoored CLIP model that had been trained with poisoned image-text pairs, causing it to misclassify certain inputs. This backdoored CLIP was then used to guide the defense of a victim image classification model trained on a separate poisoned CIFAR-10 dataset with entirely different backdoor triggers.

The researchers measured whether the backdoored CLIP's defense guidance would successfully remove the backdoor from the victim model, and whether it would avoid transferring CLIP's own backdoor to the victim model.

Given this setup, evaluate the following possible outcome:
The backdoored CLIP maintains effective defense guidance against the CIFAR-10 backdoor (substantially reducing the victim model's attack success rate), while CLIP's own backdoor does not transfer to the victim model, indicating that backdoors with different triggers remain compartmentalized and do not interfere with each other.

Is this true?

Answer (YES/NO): YES